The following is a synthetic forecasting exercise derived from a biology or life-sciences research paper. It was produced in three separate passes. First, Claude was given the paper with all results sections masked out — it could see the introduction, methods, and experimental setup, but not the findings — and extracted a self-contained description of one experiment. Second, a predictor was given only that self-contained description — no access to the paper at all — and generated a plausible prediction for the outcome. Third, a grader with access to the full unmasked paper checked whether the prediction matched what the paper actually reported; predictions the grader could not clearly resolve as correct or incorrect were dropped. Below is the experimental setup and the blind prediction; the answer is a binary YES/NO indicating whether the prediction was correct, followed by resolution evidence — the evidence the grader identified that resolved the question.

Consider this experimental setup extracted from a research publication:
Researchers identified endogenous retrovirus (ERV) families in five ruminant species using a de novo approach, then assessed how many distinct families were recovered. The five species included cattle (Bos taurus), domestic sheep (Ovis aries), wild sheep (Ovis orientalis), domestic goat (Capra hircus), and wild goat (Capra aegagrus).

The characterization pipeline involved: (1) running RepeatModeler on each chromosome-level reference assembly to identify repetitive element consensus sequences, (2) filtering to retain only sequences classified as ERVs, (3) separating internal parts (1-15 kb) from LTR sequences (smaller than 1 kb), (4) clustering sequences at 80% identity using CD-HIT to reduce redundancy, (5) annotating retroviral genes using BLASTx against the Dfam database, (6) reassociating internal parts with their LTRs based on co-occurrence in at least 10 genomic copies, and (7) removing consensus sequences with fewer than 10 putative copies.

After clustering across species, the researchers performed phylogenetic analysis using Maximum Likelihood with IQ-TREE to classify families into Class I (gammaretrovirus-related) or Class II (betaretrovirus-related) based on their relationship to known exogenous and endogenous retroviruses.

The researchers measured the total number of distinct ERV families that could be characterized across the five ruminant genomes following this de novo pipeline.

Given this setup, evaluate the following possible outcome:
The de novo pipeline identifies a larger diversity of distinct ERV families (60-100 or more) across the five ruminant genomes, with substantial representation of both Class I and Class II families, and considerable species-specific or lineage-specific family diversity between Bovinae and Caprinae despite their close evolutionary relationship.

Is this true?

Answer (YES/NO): NO